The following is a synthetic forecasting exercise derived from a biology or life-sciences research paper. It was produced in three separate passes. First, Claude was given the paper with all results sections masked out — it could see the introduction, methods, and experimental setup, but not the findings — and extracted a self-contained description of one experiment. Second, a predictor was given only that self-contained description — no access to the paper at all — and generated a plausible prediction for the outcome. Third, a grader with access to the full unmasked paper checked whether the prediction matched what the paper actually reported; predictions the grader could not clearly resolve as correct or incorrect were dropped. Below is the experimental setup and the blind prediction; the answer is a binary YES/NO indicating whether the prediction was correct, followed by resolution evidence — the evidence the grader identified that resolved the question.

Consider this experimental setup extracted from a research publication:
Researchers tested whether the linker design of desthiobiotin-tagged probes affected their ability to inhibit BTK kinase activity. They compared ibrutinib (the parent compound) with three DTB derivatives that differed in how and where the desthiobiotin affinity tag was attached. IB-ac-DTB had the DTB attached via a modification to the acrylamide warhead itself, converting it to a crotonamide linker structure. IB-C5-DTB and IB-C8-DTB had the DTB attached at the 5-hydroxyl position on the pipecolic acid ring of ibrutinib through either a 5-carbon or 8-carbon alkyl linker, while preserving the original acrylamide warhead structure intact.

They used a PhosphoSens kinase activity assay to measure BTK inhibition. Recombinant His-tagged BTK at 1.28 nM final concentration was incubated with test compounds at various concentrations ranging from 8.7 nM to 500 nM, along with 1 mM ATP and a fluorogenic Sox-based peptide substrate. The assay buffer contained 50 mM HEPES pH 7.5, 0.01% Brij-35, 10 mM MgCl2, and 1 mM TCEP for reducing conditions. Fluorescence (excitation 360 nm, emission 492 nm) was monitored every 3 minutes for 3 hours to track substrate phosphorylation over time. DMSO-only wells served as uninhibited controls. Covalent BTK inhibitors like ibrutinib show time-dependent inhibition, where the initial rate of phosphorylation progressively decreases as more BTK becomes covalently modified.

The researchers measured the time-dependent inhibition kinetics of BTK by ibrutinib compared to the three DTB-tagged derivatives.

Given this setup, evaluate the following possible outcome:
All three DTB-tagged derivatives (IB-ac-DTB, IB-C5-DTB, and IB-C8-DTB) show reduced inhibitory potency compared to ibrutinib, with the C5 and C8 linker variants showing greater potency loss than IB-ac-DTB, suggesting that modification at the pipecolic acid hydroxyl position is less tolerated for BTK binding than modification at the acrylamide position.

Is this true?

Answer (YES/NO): NO